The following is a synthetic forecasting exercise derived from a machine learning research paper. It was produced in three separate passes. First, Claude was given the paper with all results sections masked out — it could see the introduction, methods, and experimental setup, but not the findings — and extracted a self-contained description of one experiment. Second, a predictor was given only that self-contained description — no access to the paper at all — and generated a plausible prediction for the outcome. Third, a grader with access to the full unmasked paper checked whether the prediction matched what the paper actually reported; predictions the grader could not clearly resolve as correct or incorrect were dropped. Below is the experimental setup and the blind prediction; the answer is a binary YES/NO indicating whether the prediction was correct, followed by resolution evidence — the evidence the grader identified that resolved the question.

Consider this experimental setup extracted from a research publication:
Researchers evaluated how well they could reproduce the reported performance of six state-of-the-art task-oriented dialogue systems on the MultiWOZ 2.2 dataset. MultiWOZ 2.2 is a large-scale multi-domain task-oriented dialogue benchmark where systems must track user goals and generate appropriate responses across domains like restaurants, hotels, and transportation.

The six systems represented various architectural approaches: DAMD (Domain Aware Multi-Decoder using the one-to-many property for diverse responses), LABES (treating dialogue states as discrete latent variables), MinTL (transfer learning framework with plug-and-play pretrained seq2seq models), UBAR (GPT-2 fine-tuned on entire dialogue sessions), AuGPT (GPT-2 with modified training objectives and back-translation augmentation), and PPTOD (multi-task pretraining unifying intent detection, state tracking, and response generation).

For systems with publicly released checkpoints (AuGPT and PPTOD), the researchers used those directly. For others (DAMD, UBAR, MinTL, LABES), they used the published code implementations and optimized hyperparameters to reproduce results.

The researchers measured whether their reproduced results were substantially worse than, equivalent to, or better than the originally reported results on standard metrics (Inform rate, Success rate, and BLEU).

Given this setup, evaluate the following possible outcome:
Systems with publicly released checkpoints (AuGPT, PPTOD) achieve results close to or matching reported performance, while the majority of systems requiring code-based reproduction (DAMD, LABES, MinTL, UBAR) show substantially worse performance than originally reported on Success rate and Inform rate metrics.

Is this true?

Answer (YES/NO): NO